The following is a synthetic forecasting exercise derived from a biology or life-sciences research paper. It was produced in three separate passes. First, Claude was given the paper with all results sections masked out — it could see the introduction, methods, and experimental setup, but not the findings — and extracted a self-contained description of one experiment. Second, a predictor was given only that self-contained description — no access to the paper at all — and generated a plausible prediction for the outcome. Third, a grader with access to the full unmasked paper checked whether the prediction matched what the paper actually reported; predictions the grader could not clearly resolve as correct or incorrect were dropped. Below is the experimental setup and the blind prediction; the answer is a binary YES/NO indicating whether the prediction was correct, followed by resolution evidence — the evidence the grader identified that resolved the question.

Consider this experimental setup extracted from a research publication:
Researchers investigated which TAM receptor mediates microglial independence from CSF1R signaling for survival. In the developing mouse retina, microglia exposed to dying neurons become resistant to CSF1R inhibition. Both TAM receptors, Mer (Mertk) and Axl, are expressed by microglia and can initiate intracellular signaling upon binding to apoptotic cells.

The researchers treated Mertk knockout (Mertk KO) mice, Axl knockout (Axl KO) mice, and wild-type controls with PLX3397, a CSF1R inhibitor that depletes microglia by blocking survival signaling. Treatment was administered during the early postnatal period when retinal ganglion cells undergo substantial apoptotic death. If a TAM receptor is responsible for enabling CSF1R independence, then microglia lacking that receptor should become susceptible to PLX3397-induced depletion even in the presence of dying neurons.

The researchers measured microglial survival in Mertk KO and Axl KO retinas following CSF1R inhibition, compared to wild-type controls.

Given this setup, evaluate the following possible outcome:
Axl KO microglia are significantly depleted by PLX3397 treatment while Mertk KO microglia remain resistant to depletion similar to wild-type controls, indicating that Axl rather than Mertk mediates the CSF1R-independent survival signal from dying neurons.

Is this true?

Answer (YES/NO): YES